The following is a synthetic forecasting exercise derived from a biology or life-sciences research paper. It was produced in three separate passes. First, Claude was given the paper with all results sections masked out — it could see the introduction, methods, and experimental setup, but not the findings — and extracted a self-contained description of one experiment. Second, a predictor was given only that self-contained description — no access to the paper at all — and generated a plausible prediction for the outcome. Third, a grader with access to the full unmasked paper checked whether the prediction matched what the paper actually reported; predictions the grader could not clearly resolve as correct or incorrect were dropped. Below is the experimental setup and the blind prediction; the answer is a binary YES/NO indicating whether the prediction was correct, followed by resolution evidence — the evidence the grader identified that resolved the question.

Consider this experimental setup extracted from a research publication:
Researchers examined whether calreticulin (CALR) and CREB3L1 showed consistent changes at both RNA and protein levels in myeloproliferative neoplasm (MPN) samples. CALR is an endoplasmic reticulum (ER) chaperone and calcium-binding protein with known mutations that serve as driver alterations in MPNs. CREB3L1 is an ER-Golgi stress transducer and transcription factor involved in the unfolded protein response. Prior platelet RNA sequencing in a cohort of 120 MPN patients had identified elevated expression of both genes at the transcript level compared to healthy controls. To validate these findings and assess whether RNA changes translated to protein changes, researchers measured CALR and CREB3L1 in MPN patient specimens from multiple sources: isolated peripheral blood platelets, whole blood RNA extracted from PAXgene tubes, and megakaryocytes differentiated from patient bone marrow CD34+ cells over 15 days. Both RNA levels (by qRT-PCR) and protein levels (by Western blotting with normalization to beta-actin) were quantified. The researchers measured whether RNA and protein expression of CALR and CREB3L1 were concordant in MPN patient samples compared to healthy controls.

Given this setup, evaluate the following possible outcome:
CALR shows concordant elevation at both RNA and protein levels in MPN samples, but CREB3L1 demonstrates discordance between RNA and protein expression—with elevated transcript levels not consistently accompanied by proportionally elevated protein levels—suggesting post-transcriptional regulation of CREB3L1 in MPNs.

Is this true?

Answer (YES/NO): NO